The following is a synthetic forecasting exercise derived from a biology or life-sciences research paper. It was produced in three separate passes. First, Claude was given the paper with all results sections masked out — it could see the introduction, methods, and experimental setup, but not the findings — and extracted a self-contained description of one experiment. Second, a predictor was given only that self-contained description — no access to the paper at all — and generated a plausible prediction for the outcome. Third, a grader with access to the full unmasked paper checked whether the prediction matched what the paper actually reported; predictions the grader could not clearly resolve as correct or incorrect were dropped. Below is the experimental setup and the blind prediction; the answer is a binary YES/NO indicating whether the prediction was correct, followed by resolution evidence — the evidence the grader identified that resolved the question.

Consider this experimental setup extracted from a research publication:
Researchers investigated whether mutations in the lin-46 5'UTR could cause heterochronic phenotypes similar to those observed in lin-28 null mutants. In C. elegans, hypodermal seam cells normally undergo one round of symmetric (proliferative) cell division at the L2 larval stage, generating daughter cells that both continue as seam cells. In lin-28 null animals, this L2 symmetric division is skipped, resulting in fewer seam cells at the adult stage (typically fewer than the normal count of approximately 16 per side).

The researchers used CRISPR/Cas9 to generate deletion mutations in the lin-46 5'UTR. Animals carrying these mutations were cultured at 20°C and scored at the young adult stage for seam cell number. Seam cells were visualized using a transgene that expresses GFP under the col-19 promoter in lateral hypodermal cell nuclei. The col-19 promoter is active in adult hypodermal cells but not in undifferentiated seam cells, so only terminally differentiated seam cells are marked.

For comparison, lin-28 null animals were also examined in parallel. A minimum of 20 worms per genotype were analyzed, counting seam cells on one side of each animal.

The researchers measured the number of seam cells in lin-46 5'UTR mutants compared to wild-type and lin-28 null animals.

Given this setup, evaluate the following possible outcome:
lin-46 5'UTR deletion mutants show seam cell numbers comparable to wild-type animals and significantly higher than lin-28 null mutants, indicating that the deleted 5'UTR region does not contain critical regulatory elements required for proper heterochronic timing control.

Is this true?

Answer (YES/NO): NO